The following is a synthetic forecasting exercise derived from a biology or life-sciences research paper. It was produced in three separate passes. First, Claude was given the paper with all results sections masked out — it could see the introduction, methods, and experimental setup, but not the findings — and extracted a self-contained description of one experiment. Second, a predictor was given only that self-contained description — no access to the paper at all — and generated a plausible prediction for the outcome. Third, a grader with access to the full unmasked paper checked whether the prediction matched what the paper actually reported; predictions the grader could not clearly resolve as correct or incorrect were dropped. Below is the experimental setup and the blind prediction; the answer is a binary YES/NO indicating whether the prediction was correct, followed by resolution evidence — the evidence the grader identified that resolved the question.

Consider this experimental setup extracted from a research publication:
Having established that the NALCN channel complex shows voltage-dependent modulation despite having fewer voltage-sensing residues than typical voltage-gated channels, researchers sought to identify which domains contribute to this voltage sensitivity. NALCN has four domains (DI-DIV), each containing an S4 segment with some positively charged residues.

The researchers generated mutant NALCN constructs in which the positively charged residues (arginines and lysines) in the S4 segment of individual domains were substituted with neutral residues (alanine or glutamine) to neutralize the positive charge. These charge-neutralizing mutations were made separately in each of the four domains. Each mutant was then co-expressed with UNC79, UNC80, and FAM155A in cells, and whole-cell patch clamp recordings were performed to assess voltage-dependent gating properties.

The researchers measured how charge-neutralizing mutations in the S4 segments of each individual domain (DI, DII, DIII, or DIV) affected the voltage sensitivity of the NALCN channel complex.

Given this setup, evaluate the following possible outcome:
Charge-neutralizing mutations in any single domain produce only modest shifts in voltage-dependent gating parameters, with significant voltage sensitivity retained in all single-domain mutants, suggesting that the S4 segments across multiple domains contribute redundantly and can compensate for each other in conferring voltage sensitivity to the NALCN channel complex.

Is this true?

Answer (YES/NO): NO